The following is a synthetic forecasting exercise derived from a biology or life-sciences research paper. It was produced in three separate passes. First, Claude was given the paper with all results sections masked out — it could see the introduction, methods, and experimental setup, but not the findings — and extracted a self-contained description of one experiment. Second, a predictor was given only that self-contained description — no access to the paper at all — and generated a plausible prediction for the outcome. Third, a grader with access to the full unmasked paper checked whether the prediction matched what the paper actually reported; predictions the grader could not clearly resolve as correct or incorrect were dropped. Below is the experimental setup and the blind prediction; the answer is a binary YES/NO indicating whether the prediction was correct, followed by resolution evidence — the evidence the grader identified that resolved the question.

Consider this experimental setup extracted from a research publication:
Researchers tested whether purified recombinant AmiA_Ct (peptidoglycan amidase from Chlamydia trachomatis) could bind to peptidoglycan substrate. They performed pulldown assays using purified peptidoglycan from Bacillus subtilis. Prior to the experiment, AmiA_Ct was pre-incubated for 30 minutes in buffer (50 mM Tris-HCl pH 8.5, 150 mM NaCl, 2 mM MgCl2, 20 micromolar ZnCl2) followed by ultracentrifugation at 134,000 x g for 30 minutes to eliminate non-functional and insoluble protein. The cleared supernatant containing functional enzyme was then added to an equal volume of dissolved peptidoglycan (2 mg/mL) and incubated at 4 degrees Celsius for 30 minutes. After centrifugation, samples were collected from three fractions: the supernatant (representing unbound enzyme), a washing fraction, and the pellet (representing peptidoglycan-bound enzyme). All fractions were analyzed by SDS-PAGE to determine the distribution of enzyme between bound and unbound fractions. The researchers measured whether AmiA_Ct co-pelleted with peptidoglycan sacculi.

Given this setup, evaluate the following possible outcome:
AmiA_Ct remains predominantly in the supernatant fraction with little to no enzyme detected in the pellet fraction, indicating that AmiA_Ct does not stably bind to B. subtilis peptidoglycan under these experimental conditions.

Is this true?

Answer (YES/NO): NO